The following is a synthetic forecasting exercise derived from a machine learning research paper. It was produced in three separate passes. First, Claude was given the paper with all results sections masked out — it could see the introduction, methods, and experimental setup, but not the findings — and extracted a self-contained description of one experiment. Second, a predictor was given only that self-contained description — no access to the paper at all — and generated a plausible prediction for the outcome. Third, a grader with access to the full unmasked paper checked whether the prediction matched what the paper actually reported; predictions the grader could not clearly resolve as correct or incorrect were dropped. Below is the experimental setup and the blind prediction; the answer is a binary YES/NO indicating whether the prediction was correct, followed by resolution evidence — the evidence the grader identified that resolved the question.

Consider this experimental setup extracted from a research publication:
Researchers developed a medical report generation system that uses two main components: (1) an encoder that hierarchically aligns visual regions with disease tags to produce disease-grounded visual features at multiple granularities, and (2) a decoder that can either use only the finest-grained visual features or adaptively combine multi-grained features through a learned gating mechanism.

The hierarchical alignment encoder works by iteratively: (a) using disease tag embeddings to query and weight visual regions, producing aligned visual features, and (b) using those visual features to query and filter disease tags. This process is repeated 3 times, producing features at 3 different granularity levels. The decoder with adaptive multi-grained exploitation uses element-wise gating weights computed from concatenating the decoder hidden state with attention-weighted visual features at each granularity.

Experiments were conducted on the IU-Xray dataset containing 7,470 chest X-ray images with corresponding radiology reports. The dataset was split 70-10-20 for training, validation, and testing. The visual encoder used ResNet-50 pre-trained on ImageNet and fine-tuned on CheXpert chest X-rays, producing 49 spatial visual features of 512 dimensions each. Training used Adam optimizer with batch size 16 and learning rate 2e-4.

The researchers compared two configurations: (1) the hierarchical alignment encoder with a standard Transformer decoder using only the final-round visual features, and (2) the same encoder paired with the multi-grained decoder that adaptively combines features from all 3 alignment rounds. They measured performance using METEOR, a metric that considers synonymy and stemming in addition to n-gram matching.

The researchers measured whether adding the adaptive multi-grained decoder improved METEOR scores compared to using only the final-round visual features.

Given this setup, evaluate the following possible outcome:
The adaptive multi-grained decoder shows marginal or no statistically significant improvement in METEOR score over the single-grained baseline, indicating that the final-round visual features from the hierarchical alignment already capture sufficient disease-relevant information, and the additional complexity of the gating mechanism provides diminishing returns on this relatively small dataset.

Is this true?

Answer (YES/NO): NO